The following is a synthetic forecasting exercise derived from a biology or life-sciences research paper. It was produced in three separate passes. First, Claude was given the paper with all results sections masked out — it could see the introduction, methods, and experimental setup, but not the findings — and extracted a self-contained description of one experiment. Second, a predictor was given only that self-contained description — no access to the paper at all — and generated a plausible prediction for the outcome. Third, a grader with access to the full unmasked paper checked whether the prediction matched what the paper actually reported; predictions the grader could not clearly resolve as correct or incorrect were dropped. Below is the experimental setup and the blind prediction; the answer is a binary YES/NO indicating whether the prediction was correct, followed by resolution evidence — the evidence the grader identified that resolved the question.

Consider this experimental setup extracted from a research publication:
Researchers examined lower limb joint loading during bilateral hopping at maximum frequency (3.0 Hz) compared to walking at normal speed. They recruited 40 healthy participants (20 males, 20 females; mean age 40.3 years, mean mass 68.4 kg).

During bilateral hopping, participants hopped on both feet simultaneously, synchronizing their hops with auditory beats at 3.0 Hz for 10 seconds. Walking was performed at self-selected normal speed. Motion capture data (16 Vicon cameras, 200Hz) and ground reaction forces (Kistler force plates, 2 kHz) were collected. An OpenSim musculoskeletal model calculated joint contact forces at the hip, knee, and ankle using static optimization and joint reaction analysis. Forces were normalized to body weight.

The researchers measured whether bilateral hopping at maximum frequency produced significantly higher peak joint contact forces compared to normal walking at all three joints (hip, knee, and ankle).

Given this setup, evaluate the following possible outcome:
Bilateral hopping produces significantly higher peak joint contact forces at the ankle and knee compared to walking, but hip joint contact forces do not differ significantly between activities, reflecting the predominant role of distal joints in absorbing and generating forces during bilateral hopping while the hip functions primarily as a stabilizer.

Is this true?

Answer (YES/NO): NO